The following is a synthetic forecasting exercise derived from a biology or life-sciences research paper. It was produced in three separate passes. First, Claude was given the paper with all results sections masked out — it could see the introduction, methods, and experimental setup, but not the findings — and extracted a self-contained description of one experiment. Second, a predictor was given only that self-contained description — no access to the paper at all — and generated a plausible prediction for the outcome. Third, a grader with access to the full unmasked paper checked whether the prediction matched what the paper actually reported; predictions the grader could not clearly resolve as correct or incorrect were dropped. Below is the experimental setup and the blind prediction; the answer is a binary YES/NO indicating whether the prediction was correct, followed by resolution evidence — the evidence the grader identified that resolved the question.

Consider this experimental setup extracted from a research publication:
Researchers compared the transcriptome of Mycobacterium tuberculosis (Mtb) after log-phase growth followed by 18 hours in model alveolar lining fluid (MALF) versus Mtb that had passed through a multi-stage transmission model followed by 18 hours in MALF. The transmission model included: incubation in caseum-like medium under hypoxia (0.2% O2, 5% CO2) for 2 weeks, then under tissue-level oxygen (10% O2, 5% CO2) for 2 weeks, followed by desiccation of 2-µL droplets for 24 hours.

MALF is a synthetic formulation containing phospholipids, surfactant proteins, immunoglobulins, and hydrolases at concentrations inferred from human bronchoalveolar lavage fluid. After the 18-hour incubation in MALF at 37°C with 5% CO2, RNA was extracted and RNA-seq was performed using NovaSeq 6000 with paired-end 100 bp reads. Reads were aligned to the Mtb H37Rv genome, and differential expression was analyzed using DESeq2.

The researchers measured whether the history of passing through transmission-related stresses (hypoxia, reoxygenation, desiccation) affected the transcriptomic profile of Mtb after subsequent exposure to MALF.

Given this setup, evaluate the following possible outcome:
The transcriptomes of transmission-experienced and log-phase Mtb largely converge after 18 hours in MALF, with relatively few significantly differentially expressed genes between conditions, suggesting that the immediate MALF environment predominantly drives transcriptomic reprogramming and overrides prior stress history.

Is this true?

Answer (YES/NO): NO